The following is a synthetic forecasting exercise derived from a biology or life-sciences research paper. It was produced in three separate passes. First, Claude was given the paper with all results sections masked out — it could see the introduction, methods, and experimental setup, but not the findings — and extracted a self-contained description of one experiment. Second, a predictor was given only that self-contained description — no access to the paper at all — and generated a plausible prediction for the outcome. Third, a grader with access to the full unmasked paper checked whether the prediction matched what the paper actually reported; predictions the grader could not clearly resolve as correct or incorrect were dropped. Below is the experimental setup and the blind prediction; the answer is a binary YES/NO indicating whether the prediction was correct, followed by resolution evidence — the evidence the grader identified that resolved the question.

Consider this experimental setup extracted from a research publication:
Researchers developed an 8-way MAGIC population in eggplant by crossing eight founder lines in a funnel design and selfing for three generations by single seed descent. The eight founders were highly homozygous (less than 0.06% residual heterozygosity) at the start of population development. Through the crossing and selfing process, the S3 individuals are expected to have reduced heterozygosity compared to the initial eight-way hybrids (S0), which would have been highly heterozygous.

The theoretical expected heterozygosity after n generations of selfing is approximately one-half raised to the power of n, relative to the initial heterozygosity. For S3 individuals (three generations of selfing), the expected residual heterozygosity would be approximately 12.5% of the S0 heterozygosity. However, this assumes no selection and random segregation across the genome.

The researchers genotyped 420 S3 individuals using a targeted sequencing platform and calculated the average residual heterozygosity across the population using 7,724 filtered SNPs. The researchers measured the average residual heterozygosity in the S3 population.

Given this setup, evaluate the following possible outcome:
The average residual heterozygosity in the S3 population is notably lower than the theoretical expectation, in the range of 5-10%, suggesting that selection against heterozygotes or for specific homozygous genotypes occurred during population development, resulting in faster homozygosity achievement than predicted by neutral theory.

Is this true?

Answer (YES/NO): NO